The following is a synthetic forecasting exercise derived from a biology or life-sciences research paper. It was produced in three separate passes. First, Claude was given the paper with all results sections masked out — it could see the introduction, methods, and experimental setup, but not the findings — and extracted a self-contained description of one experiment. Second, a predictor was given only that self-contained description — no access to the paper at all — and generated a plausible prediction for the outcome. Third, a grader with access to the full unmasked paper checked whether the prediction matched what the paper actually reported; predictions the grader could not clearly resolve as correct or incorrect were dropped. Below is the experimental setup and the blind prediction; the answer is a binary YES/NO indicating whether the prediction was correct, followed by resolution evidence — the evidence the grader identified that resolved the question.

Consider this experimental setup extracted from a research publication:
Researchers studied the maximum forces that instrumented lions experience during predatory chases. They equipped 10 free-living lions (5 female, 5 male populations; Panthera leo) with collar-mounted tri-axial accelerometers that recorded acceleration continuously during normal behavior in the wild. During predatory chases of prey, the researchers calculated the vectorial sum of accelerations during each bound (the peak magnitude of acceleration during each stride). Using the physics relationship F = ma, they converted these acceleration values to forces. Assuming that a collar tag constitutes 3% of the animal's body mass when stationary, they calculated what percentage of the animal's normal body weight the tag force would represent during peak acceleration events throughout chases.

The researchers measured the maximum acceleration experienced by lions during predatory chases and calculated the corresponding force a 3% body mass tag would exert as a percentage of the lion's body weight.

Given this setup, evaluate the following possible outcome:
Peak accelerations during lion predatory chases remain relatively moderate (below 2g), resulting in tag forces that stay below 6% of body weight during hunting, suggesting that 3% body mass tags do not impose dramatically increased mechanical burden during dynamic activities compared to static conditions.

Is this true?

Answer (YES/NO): NO